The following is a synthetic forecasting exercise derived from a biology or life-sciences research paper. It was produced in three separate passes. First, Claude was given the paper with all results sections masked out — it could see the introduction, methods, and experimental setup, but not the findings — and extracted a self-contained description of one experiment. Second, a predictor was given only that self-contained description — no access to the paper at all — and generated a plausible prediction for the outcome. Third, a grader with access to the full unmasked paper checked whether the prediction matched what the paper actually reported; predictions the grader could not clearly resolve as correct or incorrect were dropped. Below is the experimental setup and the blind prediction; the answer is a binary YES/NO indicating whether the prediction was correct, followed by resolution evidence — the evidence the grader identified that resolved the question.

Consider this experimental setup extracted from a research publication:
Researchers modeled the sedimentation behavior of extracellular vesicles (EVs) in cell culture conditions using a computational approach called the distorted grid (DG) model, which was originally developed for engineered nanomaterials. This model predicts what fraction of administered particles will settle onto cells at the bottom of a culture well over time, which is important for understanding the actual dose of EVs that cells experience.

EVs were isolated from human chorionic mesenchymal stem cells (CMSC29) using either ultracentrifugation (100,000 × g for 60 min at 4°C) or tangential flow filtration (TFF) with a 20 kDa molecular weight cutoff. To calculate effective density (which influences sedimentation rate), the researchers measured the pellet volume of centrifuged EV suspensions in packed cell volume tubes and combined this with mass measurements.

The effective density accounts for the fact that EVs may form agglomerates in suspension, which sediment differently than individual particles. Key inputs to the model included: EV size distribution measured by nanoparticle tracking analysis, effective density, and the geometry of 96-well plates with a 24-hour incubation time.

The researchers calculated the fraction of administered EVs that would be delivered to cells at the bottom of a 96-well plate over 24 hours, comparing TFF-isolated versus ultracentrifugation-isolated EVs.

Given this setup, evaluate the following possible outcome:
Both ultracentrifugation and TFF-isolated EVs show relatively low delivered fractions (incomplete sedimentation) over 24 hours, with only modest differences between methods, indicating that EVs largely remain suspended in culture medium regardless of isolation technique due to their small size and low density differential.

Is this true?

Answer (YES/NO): NO